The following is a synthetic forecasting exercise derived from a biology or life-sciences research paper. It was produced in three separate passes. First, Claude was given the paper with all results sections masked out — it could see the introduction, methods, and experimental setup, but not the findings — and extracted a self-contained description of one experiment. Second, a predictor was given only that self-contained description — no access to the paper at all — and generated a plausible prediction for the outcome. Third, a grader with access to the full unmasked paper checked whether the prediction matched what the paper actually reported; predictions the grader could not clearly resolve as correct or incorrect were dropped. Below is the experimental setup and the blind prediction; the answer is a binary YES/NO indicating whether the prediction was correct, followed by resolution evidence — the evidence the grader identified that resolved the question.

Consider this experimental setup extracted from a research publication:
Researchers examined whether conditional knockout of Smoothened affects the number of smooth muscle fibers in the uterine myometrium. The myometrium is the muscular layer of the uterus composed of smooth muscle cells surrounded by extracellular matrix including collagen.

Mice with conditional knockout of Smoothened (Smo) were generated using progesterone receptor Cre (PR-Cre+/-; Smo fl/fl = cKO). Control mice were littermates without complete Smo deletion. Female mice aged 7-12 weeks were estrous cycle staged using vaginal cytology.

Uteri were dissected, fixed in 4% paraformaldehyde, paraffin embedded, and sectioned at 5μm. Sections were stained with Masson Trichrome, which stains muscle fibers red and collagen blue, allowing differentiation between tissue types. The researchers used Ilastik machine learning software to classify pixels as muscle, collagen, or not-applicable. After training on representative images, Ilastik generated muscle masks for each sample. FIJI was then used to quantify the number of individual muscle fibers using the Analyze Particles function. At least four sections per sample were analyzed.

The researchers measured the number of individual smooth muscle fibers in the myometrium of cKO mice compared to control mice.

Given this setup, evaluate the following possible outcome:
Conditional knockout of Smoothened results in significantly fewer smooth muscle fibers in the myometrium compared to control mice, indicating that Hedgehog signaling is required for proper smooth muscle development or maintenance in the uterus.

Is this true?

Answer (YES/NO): NO